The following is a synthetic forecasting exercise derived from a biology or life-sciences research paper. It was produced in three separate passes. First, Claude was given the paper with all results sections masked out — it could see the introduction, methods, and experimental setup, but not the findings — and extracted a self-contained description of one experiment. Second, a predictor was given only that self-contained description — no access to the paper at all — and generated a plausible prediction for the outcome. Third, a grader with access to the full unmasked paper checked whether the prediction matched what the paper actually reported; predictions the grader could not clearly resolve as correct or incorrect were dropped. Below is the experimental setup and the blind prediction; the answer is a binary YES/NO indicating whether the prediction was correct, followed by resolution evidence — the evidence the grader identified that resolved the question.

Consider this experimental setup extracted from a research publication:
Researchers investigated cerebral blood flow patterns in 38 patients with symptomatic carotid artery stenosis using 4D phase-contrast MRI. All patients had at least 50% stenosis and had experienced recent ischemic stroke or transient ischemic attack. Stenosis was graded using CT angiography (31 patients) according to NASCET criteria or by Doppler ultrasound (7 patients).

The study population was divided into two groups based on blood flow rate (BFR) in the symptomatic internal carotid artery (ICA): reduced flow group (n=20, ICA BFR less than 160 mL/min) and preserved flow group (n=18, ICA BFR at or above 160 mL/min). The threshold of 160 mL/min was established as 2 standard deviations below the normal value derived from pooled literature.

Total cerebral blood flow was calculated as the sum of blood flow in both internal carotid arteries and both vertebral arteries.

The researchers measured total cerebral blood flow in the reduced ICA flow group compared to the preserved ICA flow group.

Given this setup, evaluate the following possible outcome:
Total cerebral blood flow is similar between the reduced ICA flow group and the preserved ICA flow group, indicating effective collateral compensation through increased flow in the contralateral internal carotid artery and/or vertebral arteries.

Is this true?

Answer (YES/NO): YES